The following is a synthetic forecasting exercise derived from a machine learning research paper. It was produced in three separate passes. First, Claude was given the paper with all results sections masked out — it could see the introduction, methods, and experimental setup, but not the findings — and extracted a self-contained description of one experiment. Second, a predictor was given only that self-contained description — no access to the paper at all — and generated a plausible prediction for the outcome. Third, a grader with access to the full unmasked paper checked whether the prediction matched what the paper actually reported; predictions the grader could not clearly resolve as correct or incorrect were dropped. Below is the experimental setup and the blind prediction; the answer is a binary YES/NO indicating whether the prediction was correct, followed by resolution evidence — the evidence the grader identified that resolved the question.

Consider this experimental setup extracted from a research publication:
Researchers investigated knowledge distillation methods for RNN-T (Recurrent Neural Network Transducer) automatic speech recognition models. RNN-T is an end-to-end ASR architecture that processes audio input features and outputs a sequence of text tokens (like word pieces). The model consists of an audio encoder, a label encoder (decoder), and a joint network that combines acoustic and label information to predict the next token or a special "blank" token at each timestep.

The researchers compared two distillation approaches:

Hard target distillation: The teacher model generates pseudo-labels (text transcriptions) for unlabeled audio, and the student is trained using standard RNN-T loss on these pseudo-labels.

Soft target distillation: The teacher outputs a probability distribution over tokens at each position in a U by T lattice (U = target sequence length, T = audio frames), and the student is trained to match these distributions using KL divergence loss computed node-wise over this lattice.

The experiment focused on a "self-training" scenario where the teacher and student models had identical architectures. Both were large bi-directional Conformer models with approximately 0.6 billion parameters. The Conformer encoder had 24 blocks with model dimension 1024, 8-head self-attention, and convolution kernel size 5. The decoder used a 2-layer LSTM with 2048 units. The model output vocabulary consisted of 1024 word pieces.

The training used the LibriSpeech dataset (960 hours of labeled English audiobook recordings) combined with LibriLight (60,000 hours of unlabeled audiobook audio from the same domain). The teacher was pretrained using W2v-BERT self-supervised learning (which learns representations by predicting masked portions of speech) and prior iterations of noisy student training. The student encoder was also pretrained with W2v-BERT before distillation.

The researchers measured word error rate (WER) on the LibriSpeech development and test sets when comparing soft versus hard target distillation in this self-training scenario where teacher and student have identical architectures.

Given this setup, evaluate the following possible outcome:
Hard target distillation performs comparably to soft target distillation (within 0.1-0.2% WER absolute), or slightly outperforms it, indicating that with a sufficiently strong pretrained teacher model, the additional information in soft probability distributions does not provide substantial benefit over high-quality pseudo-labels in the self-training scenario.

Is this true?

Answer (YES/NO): NO